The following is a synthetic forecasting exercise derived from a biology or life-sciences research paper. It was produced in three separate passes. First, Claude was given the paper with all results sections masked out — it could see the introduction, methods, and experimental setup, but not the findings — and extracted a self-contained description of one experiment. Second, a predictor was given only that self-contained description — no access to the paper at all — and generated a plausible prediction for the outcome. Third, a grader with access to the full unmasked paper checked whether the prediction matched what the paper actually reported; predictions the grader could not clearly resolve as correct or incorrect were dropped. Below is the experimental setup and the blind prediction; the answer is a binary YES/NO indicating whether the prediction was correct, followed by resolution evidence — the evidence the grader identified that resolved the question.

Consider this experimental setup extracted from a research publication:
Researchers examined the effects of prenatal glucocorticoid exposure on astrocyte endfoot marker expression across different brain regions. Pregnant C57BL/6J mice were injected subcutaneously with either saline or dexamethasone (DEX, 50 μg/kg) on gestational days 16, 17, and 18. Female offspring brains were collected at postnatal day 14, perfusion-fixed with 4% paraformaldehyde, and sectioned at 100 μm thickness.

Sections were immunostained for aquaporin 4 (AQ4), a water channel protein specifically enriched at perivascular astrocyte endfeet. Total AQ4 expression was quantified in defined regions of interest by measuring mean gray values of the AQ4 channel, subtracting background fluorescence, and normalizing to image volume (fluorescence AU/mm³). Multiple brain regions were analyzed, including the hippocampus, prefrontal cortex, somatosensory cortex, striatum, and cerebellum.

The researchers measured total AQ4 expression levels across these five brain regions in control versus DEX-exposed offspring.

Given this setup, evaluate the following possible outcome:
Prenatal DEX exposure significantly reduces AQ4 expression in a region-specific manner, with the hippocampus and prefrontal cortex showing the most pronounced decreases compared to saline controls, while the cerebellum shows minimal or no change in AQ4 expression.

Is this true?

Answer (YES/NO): NO